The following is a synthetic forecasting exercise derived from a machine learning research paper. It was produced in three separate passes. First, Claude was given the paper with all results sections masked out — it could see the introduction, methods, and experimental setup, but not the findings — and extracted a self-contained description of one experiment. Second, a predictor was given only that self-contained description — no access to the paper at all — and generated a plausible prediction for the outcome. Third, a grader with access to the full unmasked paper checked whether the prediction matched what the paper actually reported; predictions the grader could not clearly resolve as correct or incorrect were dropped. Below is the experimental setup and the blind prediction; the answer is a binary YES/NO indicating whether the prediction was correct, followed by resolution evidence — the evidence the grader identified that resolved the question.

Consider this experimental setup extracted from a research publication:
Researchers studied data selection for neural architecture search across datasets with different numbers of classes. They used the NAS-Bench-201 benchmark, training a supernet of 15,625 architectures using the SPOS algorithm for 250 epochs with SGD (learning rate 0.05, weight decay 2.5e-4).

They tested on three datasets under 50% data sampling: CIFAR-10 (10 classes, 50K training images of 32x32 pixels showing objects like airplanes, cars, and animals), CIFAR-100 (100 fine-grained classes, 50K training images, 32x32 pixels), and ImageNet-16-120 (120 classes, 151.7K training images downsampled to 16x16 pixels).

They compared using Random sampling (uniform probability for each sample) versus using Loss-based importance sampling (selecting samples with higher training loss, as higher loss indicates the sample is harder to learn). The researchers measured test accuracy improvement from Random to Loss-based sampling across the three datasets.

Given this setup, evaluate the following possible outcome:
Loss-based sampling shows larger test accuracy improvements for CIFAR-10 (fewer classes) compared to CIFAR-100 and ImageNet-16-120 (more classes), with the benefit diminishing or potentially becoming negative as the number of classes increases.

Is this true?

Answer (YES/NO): NO